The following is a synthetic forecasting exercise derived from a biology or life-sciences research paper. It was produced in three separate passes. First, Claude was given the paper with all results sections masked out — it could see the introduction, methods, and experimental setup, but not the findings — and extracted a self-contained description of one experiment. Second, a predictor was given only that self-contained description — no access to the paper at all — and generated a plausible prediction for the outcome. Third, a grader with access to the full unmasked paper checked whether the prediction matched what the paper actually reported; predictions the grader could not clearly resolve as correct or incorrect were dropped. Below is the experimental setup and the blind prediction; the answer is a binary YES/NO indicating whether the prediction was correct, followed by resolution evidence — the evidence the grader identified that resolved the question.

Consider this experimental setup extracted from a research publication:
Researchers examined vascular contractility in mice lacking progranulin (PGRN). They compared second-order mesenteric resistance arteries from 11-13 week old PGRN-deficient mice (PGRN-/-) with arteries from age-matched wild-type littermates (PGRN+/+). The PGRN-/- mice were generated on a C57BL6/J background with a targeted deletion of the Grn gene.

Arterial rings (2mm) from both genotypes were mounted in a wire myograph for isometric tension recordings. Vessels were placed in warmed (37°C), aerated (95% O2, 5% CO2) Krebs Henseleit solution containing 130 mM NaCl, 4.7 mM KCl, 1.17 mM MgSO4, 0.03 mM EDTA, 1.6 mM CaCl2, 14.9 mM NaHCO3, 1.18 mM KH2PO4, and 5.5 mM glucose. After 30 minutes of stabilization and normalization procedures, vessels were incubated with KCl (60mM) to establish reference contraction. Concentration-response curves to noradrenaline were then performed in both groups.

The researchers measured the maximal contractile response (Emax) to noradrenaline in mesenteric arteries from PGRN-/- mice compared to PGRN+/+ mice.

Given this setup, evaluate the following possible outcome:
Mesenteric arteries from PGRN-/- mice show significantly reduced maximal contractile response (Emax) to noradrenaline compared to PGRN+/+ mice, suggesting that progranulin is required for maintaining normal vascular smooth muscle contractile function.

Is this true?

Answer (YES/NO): NO